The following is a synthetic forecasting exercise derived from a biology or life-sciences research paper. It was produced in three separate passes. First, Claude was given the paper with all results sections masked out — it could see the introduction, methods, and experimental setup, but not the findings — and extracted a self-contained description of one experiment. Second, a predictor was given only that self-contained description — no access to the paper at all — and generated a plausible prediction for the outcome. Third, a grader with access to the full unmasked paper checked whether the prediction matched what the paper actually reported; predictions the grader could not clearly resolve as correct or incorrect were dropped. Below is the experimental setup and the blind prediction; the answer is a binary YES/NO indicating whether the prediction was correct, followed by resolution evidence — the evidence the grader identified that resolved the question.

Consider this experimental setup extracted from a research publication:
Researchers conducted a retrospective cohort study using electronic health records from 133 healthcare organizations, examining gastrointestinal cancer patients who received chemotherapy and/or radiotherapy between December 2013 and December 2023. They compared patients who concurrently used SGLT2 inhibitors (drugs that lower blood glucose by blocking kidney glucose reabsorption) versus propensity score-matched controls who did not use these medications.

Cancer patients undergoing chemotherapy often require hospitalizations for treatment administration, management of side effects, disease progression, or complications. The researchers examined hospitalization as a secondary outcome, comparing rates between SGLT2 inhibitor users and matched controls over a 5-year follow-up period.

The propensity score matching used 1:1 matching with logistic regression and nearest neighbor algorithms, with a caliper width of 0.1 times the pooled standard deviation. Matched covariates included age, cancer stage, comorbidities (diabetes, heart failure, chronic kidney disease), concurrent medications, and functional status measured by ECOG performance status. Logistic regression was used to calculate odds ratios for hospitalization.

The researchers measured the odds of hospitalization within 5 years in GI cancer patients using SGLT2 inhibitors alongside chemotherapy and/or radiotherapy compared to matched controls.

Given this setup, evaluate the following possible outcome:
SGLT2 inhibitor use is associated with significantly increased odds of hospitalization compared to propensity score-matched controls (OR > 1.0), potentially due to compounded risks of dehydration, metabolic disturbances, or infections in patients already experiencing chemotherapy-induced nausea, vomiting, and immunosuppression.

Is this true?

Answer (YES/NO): NO